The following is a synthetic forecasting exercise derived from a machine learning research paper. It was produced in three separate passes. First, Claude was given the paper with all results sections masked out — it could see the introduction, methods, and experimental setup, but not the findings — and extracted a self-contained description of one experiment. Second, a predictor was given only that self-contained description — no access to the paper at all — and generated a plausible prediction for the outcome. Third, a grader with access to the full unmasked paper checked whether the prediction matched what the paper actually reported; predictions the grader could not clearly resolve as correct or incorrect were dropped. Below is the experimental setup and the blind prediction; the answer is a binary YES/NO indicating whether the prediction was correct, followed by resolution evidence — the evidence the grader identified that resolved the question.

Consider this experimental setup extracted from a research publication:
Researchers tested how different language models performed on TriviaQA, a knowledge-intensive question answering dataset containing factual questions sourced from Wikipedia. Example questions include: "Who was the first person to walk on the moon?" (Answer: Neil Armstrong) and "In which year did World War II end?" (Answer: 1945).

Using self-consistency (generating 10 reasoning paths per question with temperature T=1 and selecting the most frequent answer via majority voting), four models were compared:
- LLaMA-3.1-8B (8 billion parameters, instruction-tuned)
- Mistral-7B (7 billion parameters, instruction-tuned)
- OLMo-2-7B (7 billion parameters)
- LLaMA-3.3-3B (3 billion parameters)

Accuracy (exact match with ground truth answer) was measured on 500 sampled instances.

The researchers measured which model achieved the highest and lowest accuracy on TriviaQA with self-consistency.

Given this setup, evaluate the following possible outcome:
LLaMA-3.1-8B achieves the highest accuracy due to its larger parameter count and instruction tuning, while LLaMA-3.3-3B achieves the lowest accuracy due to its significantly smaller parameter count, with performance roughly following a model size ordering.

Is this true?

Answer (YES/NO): NO